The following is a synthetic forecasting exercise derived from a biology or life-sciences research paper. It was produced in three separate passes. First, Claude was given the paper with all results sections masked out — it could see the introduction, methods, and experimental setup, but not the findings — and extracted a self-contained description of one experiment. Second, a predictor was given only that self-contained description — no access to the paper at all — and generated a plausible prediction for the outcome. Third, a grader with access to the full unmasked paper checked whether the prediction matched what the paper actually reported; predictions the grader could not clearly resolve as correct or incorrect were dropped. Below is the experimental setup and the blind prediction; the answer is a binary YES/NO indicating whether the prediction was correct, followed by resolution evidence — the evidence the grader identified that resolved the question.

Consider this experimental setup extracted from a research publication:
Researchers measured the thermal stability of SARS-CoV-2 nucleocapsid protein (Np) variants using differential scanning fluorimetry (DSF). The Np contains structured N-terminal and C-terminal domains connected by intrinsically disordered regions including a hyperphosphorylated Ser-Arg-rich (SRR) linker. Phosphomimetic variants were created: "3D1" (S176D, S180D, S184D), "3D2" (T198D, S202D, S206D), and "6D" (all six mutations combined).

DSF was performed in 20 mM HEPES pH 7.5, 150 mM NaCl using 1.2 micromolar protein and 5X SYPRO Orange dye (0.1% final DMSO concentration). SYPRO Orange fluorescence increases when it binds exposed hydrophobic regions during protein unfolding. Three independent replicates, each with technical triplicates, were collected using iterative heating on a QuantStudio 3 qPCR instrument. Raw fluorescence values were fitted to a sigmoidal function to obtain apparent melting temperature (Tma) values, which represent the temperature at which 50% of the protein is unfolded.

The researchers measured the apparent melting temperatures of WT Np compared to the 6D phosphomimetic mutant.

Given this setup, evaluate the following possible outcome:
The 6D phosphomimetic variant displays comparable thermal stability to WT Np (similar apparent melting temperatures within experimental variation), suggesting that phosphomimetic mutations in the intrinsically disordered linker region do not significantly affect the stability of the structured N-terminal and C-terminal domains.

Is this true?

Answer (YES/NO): YES